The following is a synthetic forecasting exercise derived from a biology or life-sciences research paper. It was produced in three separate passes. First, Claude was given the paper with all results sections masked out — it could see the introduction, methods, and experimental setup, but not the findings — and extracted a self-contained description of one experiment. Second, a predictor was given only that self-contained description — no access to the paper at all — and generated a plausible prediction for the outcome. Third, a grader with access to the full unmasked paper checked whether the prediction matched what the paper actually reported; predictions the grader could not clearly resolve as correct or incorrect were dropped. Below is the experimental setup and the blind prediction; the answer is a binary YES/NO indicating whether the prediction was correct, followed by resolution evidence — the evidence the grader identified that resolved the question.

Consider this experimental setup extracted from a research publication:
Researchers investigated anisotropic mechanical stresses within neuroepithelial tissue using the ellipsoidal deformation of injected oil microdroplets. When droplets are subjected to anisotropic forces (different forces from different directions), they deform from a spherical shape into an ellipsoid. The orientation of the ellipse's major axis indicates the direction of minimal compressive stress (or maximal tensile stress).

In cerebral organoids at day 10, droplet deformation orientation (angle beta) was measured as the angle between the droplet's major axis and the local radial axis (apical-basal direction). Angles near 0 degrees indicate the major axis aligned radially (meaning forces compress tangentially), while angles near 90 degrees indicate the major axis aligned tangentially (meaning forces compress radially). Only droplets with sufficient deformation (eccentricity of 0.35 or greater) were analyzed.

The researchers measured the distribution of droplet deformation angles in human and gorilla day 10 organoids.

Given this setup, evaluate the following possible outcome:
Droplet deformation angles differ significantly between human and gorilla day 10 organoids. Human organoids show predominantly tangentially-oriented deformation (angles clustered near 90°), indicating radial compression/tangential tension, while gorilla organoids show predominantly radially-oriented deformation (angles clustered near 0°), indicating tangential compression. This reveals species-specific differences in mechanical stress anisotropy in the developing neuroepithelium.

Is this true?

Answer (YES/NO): NO